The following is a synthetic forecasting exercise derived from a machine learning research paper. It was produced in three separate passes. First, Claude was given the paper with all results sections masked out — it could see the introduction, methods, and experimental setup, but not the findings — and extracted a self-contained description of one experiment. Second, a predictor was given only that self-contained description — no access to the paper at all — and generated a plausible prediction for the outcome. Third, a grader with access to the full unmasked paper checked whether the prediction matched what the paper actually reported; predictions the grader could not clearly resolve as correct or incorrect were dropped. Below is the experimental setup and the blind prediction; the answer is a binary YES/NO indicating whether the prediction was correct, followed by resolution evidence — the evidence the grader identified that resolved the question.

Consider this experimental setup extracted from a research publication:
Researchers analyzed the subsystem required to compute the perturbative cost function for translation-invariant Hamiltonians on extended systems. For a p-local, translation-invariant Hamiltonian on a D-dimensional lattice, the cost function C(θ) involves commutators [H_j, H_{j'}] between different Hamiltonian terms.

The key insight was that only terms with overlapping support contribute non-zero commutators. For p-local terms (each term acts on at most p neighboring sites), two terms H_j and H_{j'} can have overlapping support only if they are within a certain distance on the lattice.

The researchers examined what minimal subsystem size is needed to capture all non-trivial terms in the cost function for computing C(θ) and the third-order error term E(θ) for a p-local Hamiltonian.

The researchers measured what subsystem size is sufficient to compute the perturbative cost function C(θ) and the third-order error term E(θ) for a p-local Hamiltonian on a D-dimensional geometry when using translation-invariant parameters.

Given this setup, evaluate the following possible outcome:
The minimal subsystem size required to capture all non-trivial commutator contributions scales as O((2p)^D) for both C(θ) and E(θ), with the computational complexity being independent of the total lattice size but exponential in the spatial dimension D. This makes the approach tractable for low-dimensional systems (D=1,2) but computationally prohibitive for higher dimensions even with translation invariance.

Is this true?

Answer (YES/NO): NO